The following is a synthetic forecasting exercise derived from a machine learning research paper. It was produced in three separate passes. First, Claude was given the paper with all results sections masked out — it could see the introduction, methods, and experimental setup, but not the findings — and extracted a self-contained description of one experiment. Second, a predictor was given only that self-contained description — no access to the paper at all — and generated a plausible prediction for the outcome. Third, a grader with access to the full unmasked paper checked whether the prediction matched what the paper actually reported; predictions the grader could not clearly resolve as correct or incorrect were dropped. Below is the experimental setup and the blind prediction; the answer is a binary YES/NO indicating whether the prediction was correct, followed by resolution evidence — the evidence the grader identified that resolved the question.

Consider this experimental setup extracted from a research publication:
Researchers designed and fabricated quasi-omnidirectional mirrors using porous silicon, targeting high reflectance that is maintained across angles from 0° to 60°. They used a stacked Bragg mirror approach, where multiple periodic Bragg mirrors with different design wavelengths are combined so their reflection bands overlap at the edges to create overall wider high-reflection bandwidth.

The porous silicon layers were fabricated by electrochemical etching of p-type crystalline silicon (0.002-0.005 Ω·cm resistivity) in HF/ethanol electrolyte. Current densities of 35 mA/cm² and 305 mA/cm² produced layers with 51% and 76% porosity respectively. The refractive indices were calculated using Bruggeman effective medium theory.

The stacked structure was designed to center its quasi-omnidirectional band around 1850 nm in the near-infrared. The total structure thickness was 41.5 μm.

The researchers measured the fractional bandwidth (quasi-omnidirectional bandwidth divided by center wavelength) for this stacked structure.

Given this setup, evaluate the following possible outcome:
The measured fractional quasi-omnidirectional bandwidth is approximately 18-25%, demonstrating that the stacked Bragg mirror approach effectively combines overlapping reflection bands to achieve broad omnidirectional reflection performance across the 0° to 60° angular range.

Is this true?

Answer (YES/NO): NO